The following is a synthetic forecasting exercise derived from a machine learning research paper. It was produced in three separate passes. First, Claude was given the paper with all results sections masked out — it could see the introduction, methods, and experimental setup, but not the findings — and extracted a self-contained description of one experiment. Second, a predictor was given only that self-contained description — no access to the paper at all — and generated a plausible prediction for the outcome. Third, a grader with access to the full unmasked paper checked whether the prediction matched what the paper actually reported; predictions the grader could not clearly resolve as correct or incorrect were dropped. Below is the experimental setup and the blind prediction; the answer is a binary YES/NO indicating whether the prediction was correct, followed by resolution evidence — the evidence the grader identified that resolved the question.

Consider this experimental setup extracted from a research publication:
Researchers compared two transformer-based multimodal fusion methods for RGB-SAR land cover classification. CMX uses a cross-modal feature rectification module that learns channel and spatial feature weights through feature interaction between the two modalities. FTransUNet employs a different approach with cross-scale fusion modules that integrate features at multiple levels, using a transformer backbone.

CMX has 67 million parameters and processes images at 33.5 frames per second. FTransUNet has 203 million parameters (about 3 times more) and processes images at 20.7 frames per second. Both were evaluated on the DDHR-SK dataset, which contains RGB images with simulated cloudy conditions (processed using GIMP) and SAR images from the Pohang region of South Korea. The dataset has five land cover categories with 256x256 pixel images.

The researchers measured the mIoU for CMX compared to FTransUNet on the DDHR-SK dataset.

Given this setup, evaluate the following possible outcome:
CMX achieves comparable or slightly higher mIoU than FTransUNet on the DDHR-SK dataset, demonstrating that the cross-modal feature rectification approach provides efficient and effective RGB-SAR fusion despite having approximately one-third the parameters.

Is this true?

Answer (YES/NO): NO